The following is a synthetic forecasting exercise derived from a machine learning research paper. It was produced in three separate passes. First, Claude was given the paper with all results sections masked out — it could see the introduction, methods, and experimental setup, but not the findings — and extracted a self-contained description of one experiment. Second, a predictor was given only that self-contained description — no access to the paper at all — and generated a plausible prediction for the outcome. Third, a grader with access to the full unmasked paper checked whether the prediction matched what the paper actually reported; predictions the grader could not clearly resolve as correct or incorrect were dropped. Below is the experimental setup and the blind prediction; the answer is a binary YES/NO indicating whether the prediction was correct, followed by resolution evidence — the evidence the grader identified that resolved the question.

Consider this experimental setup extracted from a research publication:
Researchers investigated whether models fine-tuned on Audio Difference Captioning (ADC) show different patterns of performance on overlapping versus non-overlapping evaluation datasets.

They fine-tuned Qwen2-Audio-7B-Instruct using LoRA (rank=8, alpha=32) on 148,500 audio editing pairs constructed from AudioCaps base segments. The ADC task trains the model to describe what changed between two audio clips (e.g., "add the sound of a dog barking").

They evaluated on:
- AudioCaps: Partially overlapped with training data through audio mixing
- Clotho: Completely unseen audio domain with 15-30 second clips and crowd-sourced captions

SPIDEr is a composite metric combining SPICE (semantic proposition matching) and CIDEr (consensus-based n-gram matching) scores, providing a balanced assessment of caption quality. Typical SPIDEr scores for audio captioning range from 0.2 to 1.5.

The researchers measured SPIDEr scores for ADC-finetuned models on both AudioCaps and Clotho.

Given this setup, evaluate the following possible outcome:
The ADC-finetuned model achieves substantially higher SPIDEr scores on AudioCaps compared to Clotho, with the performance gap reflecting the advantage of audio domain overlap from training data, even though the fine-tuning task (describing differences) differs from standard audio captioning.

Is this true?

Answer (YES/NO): NO